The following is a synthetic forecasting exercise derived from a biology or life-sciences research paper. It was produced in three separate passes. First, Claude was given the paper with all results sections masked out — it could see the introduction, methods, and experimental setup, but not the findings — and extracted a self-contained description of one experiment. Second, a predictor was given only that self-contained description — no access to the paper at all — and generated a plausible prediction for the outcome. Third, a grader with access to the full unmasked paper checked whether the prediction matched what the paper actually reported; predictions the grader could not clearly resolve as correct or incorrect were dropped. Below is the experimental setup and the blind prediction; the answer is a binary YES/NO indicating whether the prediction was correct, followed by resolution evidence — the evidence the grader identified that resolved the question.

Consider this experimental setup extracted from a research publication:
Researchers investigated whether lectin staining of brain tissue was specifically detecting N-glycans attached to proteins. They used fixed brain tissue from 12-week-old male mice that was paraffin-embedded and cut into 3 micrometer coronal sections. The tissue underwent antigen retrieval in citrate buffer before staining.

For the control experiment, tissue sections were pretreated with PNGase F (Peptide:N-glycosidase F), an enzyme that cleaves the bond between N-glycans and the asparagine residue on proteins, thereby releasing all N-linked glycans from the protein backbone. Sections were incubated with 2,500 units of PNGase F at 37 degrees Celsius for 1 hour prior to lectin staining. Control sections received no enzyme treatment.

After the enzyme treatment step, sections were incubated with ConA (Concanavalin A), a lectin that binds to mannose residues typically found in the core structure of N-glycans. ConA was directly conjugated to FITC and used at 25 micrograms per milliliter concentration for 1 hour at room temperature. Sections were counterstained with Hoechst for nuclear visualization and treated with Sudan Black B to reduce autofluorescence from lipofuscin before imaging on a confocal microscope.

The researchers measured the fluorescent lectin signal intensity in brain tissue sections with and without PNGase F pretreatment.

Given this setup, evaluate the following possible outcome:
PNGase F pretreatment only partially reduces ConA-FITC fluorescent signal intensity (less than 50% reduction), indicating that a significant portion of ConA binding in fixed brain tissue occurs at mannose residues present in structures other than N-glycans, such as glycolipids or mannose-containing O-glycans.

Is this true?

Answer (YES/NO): NO